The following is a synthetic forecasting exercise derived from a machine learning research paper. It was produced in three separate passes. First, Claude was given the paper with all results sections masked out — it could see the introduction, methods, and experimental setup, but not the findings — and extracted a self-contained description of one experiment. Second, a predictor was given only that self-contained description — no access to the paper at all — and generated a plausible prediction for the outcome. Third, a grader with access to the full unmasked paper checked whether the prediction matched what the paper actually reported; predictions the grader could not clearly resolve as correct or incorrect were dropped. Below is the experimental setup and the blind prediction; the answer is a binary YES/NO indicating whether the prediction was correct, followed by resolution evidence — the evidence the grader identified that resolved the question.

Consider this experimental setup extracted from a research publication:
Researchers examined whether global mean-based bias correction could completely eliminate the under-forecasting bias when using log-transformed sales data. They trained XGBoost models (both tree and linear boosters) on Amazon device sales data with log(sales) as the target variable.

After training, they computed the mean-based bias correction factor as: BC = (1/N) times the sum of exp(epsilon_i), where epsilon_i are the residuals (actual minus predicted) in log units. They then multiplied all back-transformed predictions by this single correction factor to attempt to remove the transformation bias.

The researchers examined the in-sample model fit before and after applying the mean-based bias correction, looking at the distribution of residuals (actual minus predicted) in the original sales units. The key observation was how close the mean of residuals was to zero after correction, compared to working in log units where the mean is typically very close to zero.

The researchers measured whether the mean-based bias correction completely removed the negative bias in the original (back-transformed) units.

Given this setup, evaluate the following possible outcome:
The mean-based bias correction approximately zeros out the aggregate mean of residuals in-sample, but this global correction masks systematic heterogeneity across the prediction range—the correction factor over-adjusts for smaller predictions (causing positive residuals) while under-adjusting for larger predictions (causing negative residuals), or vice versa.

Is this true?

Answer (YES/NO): NO